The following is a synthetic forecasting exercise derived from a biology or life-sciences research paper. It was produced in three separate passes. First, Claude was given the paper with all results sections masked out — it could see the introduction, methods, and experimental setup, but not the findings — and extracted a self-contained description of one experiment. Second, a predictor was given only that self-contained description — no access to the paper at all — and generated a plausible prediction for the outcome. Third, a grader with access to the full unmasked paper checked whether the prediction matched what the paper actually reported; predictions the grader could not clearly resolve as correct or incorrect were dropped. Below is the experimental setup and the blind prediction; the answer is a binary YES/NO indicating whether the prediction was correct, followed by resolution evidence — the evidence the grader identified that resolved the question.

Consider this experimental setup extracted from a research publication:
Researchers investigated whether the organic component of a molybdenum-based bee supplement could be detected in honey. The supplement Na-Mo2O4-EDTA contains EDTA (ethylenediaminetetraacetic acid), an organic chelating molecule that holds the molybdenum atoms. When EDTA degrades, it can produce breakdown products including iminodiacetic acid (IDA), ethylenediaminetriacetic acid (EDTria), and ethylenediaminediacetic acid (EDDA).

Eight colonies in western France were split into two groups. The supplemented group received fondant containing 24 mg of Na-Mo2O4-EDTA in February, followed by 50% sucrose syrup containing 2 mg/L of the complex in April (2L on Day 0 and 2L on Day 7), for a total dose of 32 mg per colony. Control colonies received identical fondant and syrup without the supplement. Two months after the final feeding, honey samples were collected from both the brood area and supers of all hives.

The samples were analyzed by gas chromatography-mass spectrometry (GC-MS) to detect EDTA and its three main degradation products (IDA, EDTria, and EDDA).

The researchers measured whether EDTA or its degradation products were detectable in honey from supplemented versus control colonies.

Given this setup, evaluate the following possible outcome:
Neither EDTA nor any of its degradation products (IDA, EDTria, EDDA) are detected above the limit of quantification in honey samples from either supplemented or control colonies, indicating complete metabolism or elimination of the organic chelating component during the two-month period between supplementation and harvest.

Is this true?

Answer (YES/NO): YES